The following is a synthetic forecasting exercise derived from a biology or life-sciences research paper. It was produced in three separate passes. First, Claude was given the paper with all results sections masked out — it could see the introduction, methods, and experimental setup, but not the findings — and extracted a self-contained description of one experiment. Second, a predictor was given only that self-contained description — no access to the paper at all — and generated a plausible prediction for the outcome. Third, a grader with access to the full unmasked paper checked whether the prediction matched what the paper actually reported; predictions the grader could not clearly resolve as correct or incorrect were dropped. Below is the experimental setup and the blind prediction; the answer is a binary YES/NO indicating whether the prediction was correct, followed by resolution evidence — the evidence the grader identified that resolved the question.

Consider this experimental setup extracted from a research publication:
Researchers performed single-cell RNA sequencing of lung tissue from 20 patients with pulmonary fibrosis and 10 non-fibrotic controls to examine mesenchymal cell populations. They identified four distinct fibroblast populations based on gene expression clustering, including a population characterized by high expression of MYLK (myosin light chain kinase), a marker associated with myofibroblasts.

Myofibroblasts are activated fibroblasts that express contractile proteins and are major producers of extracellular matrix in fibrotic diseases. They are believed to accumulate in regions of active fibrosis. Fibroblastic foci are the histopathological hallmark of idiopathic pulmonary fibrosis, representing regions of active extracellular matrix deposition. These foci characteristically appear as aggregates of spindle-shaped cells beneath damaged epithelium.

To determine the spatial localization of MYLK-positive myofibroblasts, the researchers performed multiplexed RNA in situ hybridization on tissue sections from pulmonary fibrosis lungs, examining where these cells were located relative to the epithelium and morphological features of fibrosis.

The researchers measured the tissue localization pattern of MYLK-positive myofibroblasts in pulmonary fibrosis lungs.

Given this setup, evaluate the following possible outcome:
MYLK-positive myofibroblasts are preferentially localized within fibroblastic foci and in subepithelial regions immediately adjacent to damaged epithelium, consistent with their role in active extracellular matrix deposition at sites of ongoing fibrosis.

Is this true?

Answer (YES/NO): YES